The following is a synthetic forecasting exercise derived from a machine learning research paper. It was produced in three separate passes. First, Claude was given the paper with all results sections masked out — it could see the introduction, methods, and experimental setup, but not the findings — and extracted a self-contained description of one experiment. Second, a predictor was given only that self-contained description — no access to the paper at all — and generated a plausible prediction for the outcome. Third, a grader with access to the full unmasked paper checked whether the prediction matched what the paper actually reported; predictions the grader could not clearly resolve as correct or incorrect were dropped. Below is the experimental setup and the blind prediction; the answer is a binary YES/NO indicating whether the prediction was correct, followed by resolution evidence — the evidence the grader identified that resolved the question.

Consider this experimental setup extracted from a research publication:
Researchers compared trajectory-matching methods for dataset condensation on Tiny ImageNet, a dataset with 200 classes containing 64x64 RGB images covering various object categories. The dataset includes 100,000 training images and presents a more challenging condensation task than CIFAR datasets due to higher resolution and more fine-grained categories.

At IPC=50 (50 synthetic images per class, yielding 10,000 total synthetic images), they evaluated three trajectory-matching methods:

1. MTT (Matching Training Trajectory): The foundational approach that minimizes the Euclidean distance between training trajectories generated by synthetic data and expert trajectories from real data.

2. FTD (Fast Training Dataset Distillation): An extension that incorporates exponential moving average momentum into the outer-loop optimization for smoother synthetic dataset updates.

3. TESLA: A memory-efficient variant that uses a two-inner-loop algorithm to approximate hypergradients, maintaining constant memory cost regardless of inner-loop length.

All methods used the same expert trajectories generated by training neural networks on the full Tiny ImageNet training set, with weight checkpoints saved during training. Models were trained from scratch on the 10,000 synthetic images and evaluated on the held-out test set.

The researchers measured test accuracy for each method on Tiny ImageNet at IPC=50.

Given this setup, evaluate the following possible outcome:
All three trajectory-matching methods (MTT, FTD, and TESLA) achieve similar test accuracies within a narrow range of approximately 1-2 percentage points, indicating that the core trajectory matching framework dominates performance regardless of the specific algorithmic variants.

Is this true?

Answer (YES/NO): NO